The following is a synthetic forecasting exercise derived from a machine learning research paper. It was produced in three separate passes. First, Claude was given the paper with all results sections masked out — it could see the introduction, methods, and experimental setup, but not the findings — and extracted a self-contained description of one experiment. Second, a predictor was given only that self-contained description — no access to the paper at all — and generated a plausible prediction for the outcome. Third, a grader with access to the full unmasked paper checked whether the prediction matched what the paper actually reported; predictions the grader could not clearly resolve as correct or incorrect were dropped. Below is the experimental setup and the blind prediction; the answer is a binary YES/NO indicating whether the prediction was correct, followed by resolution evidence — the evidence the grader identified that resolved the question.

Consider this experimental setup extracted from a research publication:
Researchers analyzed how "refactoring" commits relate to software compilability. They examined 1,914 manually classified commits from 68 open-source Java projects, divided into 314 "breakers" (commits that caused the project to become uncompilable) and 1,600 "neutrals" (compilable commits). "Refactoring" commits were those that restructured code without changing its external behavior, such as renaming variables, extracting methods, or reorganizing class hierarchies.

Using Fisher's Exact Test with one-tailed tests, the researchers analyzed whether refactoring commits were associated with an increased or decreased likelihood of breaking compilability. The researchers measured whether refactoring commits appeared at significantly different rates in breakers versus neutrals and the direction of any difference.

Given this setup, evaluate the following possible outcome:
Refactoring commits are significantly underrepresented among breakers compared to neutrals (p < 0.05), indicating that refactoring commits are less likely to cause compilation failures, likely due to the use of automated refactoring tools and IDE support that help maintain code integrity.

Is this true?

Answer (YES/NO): NO